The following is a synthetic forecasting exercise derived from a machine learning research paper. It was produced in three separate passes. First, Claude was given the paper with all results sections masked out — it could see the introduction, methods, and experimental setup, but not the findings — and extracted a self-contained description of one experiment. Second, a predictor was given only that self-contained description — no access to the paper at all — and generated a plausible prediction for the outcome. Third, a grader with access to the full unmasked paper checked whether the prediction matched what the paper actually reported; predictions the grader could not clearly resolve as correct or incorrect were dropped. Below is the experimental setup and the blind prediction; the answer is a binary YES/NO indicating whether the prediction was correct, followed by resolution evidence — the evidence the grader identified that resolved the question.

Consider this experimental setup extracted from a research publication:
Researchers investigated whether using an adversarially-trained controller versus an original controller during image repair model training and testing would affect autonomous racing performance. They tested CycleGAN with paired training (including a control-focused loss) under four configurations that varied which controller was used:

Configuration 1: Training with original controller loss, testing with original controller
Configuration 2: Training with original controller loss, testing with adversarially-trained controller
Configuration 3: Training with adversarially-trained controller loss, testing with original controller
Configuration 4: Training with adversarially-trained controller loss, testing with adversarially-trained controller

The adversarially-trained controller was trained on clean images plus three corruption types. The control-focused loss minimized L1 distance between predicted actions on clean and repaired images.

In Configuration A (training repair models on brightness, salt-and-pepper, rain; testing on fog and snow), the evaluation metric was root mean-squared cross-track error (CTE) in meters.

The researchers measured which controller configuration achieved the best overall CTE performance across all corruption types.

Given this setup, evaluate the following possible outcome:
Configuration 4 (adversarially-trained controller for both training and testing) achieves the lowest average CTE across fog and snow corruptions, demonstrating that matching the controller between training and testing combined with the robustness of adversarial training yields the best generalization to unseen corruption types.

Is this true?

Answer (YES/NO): NO